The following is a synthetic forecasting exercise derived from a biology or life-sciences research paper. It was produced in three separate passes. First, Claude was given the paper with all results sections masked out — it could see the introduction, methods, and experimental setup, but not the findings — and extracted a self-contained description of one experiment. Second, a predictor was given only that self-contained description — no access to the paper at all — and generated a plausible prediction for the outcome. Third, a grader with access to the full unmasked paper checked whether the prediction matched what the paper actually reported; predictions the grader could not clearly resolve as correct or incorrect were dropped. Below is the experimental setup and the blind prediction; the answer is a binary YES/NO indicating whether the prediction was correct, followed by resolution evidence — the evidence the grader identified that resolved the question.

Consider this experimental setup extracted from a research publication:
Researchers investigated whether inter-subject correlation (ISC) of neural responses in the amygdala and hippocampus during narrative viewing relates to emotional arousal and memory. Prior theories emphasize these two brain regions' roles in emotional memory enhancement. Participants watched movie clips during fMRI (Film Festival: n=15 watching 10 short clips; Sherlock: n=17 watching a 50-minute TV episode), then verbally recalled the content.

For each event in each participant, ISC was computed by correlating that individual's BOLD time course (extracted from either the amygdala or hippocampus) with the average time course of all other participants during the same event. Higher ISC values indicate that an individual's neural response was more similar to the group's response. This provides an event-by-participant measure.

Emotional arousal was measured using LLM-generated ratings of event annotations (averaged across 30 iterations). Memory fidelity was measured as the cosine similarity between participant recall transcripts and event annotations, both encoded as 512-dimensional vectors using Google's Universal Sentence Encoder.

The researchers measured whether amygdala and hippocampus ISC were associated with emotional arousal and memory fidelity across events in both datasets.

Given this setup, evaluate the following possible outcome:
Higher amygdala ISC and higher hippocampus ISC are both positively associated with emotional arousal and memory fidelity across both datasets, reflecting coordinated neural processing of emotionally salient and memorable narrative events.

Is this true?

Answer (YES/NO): YES